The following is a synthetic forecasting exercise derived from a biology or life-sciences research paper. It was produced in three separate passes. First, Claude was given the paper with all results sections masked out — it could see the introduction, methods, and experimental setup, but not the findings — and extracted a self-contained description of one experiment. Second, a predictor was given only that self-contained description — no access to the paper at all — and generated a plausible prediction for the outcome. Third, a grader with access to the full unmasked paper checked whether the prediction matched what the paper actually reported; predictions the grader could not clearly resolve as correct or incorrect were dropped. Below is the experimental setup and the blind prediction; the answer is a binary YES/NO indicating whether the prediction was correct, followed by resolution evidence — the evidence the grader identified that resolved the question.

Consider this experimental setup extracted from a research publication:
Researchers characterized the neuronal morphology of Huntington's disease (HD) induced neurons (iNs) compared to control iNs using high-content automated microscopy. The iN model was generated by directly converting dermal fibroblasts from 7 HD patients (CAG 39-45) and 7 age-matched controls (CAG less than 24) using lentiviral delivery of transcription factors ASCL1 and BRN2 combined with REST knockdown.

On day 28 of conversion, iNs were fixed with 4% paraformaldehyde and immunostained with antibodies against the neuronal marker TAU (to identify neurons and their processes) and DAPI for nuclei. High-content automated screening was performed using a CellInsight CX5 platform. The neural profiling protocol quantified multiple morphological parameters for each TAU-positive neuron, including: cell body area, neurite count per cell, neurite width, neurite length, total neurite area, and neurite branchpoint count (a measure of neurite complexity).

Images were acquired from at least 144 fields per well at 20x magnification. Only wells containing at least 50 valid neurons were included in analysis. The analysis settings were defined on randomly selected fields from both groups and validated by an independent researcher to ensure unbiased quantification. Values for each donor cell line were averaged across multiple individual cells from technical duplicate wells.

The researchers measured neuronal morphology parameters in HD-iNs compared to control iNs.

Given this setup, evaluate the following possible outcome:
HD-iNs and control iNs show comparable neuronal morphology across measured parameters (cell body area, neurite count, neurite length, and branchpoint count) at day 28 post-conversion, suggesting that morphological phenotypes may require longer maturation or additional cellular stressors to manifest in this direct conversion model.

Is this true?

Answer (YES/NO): NO